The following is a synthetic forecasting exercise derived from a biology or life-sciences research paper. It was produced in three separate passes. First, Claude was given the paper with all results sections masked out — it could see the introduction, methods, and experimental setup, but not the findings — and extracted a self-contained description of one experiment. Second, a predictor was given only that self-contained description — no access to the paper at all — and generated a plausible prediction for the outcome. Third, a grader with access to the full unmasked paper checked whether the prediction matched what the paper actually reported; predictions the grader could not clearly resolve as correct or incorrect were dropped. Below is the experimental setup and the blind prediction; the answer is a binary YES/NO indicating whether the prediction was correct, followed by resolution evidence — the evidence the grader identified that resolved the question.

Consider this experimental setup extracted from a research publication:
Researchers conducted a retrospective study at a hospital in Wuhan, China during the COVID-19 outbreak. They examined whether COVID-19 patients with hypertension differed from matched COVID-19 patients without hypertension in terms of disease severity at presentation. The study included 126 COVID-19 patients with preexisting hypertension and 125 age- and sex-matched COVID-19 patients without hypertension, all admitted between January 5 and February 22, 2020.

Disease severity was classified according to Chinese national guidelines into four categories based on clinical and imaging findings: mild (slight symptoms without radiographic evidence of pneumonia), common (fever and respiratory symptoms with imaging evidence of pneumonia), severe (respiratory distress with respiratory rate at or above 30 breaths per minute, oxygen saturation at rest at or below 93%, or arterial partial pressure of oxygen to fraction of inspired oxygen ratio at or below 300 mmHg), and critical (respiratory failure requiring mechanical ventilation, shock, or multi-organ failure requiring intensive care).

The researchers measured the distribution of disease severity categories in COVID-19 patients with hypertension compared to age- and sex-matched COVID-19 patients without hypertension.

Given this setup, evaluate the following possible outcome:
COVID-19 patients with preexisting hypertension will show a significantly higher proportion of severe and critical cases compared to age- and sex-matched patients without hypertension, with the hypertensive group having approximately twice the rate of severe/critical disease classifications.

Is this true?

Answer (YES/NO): NO